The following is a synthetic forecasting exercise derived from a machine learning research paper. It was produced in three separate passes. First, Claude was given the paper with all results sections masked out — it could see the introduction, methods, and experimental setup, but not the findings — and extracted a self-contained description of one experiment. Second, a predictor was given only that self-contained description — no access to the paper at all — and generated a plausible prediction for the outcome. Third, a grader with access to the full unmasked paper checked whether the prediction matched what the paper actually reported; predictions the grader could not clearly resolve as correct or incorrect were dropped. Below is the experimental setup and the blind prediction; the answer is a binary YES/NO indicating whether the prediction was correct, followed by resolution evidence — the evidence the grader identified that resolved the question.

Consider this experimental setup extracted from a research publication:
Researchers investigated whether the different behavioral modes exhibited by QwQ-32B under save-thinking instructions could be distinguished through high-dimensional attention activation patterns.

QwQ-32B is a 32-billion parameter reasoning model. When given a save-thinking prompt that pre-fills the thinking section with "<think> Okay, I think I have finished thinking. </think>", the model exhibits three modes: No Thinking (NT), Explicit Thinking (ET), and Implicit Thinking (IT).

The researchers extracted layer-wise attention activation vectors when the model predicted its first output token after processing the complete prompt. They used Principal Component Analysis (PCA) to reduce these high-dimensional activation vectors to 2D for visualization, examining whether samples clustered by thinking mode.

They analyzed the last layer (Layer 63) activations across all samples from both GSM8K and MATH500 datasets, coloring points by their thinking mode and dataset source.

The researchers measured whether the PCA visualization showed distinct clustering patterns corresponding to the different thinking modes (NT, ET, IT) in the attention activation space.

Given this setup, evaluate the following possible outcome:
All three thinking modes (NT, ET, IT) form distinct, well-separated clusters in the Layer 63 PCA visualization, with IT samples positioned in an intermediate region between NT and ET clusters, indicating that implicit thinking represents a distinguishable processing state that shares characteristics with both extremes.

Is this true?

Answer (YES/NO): NO